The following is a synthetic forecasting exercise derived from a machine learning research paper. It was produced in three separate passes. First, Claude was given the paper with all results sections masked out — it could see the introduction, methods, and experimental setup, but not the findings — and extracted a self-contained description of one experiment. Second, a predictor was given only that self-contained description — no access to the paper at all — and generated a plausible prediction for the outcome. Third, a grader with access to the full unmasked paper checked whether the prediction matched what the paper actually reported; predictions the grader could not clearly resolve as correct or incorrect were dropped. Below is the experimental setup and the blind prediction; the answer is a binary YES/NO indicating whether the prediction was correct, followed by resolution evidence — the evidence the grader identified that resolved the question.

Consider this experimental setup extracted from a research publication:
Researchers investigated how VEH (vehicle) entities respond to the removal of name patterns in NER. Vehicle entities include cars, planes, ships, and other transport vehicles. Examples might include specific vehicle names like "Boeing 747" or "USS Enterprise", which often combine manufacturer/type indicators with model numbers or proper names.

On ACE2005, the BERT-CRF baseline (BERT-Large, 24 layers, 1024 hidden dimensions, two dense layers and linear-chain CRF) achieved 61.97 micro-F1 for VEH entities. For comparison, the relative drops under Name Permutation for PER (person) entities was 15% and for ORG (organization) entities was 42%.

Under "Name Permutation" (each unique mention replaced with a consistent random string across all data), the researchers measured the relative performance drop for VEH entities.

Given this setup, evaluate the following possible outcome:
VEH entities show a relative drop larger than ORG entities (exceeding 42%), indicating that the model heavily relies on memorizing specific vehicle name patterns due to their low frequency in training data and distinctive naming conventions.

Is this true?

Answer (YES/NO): YES